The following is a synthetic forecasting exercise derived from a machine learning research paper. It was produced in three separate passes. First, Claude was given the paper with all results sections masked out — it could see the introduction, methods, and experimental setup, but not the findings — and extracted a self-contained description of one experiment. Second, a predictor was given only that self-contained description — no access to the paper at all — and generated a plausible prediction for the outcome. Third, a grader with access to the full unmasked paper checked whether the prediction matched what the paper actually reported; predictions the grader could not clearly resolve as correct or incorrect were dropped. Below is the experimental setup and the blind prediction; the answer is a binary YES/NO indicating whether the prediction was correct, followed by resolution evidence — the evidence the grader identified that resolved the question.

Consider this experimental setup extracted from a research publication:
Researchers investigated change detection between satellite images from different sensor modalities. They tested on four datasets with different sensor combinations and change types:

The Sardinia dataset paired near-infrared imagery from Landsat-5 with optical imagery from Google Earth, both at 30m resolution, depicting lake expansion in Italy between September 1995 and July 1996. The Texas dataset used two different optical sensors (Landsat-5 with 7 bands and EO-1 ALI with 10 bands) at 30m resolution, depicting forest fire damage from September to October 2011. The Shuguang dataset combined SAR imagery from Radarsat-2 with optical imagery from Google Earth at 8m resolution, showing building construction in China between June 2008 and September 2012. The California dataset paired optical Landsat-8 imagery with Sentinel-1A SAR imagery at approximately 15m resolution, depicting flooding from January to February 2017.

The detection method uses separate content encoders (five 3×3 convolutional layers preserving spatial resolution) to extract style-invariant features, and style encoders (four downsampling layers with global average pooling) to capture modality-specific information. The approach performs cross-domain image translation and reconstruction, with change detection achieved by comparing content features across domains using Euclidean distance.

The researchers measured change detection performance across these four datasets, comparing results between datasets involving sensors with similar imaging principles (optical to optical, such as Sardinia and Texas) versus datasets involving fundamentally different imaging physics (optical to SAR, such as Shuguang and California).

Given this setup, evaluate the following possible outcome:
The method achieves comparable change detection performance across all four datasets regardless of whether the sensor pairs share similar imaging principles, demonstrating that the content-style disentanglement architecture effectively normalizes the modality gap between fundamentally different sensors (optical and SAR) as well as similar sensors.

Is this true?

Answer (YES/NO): NO